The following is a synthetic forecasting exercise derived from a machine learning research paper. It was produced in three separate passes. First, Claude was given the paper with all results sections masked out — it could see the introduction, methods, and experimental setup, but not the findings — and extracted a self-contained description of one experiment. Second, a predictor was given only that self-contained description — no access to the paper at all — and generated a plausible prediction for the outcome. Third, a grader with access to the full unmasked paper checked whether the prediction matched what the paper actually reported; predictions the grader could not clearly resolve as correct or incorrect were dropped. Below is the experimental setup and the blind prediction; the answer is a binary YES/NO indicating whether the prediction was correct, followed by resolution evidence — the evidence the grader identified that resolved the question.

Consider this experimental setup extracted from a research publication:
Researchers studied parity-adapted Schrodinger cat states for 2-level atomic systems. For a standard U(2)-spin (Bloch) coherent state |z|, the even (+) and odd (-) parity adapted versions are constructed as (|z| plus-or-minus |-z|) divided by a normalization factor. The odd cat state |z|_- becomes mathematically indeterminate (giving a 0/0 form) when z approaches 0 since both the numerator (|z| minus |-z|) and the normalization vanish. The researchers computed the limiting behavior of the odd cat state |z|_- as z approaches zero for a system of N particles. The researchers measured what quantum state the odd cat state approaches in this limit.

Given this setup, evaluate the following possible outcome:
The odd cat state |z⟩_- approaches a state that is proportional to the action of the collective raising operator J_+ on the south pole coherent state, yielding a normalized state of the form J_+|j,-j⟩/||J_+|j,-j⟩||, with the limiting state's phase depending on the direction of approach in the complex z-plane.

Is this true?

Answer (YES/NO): NO